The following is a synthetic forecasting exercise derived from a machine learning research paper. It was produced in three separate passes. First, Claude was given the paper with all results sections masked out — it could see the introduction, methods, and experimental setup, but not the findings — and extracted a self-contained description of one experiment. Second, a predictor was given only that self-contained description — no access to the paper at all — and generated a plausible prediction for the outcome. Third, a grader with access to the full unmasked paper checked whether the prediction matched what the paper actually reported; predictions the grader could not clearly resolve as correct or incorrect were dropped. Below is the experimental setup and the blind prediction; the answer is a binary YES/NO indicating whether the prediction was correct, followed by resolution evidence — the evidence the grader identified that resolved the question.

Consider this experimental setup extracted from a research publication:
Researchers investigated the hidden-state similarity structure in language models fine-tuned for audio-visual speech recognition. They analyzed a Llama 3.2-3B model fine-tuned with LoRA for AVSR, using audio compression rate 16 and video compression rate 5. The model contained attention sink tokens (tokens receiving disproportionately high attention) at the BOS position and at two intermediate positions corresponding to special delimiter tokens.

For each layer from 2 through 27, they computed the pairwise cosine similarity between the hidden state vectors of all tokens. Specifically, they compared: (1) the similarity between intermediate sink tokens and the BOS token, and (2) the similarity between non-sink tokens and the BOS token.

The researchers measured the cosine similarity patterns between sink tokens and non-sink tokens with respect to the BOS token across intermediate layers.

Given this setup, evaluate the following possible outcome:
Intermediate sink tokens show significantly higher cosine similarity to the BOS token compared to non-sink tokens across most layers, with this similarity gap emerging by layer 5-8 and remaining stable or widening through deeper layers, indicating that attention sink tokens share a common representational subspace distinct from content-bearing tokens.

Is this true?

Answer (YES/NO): NO